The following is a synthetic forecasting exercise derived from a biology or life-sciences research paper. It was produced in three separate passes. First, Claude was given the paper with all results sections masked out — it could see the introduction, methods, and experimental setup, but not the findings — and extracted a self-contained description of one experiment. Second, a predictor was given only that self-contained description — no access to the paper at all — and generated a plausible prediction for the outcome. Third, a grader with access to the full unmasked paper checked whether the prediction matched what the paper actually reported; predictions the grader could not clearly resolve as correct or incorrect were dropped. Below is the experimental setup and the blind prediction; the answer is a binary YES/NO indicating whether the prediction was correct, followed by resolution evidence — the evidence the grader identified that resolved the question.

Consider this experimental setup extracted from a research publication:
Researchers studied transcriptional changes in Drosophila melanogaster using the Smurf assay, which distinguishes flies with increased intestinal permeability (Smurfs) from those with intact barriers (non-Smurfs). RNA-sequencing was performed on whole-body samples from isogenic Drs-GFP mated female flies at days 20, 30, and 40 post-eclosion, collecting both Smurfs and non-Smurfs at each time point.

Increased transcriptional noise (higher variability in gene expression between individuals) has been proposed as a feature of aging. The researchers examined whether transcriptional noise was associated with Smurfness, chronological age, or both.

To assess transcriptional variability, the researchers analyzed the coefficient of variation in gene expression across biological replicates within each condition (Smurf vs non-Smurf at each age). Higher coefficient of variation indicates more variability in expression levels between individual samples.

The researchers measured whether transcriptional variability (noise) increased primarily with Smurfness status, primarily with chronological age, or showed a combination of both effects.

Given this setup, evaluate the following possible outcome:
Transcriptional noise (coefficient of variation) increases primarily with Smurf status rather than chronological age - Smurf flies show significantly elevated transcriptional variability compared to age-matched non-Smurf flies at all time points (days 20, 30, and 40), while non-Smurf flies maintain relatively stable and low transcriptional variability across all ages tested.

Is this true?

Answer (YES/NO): NO